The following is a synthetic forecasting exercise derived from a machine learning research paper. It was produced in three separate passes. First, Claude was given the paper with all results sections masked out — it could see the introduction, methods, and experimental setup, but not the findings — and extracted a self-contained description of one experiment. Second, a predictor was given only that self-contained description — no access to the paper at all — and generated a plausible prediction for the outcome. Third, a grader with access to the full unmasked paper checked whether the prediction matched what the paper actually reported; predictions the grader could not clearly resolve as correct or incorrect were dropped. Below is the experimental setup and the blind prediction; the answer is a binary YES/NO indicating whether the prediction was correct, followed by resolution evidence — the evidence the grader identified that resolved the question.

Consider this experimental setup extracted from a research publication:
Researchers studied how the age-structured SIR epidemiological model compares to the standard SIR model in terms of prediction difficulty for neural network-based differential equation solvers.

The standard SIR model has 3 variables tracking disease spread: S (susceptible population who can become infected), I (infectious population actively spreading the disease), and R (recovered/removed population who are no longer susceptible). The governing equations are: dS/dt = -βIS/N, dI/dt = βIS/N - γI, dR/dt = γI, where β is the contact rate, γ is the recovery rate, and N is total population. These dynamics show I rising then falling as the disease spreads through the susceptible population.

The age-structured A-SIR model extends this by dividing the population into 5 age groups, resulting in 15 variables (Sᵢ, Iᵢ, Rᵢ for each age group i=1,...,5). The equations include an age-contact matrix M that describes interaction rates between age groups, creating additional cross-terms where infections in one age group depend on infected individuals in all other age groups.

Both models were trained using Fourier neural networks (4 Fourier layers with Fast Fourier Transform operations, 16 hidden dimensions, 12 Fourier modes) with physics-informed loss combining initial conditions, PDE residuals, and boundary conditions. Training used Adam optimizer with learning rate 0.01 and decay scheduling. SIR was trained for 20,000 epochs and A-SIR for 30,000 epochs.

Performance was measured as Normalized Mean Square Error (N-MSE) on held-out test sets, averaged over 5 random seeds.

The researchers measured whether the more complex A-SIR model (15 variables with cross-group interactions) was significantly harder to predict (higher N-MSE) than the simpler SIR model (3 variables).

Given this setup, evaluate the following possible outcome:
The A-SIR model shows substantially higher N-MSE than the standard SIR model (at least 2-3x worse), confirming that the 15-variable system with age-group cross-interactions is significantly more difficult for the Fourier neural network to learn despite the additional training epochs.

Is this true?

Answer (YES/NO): NO